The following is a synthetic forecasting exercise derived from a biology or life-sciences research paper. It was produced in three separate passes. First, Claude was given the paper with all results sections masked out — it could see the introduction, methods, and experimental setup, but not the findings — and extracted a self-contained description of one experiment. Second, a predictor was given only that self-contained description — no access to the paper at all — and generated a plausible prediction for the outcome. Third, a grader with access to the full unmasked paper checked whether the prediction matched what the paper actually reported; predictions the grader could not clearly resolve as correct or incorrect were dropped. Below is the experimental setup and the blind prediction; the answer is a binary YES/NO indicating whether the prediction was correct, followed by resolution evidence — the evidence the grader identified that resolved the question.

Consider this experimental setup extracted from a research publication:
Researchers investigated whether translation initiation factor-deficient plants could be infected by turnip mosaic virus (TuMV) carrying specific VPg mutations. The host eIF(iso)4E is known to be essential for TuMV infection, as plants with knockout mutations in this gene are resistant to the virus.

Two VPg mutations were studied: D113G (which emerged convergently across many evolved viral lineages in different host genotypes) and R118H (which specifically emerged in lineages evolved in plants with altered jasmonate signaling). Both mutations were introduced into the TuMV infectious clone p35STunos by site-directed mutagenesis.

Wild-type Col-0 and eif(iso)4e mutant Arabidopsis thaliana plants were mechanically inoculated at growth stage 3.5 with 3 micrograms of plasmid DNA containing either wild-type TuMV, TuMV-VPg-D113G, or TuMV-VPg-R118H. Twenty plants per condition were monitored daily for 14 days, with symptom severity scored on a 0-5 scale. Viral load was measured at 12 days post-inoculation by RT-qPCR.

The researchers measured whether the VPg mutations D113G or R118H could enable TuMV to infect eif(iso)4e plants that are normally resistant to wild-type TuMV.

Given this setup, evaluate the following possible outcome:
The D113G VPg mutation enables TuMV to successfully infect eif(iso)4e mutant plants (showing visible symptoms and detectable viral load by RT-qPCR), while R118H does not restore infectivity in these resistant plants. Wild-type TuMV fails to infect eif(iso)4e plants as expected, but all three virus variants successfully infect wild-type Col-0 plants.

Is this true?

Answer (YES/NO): NO